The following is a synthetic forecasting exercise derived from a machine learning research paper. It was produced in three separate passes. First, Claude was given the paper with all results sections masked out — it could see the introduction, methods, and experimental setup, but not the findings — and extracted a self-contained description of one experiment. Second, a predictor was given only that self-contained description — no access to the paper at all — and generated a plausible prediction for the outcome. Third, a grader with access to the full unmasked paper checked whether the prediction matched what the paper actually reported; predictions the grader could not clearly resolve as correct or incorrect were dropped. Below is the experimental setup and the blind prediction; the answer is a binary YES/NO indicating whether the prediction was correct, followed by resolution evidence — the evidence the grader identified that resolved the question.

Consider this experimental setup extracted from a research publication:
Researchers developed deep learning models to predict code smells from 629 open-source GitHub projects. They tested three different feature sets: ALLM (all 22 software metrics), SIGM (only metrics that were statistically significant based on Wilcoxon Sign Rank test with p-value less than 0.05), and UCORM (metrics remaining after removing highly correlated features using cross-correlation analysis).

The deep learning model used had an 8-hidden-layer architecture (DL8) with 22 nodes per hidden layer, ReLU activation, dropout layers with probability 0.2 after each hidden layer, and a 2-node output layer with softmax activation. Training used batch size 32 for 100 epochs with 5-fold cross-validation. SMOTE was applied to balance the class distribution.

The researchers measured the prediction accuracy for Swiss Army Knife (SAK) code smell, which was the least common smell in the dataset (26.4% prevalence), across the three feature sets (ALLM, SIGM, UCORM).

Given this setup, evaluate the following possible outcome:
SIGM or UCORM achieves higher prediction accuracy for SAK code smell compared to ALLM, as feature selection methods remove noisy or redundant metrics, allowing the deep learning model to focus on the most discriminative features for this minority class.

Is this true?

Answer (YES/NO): NO